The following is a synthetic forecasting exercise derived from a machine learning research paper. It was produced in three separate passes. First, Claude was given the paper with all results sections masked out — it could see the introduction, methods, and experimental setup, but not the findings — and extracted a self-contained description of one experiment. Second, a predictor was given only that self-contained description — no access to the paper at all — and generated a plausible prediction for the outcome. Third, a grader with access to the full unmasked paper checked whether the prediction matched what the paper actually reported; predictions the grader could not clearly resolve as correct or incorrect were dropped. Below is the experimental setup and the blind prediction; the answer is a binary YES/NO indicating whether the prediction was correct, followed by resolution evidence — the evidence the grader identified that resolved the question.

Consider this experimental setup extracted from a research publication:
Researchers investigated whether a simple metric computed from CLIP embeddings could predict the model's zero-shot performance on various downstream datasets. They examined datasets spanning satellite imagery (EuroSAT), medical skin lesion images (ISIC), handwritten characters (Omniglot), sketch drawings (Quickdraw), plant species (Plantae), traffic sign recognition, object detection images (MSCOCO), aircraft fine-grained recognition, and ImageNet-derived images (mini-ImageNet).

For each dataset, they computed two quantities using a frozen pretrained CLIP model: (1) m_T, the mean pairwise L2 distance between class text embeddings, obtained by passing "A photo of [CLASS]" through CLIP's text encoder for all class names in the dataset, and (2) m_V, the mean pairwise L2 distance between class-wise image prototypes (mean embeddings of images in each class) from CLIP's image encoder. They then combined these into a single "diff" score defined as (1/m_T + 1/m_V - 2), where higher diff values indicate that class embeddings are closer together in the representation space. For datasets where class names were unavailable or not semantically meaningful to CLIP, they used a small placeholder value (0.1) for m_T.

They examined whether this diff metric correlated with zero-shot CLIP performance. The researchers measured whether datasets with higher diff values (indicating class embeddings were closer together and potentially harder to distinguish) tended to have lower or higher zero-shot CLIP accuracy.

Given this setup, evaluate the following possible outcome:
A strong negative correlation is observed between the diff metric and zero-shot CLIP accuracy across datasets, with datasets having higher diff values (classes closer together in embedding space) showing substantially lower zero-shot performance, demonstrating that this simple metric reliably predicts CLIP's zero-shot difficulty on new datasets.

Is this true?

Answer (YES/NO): YES